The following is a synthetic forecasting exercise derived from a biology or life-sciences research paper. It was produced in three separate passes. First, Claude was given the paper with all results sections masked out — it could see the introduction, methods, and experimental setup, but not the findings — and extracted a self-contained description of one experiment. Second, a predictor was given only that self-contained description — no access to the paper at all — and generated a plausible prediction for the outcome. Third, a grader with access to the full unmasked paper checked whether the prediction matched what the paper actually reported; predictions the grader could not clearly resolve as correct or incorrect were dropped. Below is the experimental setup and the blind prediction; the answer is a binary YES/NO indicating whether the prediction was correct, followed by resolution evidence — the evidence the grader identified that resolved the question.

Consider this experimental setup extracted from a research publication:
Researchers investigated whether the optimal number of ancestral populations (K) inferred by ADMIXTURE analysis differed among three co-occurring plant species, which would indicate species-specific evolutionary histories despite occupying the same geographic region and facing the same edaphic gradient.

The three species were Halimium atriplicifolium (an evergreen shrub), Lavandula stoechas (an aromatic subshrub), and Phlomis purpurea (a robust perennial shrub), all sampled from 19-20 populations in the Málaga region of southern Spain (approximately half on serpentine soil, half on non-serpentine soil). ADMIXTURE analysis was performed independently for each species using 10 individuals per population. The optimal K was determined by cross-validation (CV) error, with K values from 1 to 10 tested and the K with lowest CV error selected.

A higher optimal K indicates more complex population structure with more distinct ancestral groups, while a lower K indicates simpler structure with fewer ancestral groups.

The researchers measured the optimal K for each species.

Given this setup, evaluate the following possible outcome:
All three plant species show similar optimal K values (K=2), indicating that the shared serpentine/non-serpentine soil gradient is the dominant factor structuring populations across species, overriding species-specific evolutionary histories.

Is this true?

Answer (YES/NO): NO